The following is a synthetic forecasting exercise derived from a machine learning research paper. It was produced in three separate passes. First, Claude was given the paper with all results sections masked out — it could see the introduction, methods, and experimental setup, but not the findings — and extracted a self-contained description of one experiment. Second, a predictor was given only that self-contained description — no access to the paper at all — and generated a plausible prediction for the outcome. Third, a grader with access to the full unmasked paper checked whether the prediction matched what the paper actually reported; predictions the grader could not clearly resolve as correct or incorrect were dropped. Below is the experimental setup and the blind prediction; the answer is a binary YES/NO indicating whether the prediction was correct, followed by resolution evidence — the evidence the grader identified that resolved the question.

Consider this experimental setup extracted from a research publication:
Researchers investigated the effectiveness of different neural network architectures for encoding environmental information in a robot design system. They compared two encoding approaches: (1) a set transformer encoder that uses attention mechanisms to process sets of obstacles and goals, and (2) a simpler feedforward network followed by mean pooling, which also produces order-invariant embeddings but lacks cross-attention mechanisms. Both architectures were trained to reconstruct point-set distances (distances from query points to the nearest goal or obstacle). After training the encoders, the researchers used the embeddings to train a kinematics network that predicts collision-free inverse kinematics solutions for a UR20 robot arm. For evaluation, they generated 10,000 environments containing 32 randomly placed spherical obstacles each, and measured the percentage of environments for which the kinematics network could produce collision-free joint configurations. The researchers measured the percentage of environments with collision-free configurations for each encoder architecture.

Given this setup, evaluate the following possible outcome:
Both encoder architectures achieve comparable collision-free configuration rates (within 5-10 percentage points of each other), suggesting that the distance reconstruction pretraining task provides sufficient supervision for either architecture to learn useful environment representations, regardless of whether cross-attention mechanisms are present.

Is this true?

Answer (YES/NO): YES